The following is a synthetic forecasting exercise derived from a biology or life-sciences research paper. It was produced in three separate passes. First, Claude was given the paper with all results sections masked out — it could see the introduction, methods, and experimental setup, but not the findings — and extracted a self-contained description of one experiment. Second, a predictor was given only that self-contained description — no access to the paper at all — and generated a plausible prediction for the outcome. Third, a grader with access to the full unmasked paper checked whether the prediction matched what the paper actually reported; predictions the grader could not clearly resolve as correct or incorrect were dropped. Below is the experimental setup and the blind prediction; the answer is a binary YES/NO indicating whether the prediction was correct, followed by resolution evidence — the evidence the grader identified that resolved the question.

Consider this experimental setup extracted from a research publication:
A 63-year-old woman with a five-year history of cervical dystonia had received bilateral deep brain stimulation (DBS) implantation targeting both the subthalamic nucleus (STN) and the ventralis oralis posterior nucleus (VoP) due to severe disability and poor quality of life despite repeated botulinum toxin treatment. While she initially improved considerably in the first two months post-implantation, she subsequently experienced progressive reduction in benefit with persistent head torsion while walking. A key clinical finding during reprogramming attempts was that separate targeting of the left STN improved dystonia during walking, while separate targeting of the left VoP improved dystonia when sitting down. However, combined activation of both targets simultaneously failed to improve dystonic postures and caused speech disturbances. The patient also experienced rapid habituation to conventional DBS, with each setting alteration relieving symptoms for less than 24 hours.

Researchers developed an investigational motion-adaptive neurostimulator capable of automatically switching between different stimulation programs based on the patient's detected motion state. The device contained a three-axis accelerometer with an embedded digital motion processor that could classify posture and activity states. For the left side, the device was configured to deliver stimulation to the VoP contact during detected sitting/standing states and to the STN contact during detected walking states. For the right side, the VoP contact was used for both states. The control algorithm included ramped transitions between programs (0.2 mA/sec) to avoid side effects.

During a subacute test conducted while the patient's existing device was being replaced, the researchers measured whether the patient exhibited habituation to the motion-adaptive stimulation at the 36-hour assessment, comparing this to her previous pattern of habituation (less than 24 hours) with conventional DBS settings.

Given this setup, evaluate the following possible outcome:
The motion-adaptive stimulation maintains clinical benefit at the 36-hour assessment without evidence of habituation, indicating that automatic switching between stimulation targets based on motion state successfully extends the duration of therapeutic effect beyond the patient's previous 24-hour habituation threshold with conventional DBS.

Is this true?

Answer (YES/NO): YES